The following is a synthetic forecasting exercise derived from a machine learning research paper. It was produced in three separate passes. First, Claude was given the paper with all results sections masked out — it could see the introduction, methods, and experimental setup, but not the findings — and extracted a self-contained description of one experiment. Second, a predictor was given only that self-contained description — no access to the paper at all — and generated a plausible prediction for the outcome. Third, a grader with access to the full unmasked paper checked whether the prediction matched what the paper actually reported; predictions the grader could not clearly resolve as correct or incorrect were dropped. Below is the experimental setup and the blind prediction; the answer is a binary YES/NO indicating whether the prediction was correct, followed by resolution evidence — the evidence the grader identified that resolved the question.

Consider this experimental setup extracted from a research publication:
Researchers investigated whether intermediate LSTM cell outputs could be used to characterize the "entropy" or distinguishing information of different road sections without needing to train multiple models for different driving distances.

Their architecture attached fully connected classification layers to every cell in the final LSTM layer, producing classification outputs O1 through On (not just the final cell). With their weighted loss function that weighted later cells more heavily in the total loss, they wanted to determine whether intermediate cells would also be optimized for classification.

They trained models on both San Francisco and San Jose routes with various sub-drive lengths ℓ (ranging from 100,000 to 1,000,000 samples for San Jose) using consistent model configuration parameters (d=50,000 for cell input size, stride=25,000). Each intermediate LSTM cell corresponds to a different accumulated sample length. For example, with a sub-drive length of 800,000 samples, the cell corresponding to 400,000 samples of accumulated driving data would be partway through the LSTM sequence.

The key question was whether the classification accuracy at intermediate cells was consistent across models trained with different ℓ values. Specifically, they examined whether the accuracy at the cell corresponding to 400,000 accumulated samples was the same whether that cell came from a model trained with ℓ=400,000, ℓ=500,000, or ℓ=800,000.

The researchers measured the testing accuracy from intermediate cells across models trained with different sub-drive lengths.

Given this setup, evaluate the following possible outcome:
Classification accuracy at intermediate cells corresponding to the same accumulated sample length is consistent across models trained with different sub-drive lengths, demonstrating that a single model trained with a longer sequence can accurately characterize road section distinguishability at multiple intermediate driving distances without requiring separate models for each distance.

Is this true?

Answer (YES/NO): YES